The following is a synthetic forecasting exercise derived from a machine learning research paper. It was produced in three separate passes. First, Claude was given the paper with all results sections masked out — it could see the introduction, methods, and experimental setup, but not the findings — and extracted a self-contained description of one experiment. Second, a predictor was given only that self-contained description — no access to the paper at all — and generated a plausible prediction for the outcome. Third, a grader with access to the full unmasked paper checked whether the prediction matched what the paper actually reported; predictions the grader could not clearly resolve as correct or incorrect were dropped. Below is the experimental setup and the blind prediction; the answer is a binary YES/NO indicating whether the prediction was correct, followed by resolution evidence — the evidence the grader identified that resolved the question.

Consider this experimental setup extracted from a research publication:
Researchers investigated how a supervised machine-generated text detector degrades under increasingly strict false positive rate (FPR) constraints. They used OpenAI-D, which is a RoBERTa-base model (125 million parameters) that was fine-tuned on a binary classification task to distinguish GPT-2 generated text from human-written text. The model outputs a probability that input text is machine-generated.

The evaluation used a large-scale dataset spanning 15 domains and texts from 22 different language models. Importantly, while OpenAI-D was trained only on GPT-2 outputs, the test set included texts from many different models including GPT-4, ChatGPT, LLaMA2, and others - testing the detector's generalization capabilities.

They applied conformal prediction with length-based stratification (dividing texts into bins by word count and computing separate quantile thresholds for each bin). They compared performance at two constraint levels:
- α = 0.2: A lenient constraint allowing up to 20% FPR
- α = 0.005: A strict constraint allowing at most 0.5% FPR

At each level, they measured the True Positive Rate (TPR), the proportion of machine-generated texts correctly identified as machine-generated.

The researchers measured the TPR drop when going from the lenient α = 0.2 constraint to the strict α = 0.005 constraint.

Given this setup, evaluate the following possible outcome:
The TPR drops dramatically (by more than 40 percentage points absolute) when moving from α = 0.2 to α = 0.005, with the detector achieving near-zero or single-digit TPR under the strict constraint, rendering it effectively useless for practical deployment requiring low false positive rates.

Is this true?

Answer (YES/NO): NO